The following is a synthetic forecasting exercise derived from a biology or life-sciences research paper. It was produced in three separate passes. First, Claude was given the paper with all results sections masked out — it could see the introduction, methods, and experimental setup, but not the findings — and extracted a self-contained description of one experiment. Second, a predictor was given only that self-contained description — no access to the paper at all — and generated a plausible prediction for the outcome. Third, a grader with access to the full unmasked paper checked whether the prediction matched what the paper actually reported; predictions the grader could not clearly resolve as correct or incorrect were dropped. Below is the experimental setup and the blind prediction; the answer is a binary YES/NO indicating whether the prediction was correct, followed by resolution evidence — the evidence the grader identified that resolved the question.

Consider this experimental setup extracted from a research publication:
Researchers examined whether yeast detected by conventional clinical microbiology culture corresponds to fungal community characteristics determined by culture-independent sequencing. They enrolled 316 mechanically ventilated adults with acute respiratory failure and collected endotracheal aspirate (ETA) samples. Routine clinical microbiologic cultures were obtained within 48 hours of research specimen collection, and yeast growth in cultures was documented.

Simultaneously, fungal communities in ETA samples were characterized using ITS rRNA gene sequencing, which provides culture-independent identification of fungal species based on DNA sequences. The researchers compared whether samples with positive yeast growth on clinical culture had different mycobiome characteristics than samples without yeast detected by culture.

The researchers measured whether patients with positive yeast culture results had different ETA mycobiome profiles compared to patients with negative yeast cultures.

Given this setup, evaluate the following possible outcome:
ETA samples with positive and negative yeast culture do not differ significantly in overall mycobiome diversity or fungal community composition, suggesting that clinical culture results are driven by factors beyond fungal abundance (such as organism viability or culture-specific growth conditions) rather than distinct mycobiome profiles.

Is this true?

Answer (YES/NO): NO